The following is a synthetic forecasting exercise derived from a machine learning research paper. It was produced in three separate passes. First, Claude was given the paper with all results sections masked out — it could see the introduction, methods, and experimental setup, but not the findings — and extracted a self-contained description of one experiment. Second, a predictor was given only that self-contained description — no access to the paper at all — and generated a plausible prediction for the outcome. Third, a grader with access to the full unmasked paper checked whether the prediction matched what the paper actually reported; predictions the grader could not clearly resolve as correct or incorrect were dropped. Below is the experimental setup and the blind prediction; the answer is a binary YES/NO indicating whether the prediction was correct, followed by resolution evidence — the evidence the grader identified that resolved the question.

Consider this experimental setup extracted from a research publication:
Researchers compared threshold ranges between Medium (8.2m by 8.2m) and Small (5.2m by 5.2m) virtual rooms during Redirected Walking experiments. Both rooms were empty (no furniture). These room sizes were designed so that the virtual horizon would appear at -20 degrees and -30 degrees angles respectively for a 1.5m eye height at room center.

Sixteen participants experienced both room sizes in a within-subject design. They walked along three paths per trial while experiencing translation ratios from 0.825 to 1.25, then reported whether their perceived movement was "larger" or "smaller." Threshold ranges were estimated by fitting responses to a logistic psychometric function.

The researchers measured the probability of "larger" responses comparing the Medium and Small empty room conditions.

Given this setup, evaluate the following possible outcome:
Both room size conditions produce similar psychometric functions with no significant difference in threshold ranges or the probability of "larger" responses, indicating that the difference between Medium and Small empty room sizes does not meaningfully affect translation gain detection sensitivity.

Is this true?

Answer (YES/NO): YES